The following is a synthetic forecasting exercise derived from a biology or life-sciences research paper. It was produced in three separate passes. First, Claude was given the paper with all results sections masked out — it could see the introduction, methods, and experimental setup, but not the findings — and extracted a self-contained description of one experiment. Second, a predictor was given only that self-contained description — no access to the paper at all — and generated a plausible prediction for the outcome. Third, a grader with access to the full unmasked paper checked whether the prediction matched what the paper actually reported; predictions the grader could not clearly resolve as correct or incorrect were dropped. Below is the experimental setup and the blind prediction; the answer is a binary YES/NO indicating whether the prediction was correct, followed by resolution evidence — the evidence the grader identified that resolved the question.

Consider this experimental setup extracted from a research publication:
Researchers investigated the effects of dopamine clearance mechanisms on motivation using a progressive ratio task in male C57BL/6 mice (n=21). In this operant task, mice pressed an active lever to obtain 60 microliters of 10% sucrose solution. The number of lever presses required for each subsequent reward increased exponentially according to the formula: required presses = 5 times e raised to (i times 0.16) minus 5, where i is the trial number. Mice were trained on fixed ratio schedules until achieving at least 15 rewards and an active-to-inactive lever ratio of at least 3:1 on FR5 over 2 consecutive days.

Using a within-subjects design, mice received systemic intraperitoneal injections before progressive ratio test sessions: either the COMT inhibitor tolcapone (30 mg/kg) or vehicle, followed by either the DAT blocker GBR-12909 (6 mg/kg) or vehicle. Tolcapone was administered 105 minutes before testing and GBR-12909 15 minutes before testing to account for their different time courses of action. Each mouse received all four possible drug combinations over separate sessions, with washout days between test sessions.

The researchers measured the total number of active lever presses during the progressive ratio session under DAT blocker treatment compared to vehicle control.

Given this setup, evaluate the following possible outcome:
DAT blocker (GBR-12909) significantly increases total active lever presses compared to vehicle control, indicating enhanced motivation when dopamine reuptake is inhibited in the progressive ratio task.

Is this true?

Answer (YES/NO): YES